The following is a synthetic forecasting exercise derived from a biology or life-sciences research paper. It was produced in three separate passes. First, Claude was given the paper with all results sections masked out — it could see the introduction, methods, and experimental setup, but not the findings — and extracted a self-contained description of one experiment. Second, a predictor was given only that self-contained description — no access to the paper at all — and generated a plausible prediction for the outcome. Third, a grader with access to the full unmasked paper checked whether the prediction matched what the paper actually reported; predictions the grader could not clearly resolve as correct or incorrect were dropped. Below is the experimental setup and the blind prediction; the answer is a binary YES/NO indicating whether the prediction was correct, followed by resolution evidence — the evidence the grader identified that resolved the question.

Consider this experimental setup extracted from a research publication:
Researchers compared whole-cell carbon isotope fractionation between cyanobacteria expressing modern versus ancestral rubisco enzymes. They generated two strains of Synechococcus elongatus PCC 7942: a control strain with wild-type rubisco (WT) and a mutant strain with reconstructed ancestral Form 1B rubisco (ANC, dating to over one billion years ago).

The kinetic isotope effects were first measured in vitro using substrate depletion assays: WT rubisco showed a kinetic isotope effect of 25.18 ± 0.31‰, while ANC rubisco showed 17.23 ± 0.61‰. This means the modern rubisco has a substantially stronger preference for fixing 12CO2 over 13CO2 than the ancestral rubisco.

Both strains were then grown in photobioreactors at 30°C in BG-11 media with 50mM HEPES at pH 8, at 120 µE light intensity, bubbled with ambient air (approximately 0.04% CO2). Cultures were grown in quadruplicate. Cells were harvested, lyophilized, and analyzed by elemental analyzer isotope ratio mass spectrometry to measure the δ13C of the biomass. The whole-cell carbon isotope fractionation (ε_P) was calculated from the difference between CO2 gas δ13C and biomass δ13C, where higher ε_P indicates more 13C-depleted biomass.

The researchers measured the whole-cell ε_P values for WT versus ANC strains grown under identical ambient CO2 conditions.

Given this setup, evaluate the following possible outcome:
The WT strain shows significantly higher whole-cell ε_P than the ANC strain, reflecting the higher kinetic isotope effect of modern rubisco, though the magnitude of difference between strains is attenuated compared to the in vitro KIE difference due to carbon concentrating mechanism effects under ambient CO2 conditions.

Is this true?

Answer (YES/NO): NO